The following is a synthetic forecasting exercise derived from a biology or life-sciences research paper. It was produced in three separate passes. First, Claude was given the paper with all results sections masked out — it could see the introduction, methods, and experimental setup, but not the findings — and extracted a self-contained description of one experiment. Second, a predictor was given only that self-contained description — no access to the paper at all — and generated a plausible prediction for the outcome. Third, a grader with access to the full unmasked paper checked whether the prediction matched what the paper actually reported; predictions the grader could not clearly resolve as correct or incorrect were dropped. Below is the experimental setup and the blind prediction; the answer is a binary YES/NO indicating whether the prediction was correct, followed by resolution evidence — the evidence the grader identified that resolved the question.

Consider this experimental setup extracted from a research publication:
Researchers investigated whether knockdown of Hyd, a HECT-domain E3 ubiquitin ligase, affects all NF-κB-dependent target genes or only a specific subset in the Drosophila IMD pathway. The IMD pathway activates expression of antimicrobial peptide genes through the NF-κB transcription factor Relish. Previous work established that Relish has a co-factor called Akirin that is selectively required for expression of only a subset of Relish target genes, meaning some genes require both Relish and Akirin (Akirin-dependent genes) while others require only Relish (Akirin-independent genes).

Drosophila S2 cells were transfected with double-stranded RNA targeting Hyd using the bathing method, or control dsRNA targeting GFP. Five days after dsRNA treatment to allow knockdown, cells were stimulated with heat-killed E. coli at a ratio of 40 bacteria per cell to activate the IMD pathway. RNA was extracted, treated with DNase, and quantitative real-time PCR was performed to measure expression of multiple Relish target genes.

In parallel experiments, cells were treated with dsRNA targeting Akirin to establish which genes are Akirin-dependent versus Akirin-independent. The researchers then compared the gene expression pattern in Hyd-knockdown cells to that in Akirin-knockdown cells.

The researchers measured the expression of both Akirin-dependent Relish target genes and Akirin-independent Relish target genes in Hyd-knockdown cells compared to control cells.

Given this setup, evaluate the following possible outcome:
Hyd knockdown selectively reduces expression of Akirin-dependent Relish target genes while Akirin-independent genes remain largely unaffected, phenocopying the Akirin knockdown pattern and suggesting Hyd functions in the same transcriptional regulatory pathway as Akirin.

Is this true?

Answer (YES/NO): YES